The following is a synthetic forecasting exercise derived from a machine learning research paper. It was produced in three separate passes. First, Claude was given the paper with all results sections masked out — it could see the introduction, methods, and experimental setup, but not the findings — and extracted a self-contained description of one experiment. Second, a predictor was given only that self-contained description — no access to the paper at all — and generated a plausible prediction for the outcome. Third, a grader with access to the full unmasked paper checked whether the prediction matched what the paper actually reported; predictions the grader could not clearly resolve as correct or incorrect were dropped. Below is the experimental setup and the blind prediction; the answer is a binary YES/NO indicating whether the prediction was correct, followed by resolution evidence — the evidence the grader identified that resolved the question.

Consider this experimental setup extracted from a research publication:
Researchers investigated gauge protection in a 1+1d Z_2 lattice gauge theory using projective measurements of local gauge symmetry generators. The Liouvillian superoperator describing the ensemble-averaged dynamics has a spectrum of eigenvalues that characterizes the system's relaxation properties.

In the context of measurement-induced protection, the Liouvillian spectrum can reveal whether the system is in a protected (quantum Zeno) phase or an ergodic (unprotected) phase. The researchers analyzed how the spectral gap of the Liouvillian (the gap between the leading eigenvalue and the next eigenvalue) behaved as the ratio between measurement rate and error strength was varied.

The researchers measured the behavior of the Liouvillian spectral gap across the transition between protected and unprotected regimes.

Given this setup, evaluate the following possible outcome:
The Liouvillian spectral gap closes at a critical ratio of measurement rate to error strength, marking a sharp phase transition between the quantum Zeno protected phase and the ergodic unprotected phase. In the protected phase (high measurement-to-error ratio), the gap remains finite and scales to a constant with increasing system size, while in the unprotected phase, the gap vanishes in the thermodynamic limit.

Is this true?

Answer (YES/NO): NO